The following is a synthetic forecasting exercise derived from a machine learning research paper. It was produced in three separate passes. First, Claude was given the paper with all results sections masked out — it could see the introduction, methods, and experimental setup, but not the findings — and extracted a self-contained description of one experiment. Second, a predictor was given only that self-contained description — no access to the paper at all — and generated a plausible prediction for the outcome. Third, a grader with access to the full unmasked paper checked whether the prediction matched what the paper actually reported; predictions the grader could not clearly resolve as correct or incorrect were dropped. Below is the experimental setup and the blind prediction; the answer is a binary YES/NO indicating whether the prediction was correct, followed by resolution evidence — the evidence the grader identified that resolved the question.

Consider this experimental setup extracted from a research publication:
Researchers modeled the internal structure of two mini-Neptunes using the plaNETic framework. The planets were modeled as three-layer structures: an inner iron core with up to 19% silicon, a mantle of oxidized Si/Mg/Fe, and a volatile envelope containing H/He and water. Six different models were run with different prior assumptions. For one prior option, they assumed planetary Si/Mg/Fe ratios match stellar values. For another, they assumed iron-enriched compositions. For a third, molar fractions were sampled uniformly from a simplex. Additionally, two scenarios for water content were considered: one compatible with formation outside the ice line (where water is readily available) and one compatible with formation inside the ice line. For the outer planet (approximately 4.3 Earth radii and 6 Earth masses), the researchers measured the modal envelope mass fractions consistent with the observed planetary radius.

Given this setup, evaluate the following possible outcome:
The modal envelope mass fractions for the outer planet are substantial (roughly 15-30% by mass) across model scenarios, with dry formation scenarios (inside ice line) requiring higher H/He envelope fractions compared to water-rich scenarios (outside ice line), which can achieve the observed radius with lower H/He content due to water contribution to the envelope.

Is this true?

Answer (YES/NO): NO